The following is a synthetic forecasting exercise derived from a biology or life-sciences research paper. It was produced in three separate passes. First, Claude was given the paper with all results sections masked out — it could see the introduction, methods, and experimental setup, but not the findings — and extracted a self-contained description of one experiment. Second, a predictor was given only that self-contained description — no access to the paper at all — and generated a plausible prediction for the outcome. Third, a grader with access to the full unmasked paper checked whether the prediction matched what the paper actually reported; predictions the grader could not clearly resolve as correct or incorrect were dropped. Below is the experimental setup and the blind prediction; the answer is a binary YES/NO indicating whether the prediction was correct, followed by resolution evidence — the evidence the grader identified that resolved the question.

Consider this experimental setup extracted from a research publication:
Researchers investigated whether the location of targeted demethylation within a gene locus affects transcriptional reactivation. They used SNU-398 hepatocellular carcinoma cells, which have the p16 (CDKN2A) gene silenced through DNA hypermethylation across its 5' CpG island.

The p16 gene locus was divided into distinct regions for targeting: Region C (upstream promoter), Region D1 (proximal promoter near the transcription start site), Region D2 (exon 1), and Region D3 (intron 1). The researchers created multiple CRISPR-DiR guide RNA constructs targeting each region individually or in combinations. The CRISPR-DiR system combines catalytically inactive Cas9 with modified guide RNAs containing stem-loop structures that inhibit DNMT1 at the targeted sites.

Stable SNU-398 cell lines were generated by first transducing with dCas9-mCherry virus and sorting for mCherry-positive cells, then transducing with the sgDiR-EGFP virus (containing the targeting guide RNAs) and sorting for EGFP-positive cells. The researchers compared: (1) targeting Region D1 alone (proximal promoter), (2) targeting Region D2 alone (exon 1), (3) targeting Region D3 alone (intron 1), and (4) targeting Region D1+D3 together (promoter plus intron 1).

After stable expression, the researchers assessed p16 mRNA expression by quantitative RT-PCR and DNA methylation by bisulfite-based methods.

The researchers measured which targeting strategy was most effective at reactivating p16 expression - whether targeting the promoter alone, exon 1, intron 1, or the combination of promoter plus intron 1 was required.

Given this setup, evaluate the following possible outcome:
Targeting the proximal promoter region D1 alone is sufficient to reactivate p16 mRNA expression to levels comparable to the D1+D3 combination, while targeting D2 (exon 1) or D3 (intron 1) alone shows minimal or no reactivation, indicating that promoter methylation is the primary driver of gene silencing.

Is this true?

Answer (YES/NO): NO